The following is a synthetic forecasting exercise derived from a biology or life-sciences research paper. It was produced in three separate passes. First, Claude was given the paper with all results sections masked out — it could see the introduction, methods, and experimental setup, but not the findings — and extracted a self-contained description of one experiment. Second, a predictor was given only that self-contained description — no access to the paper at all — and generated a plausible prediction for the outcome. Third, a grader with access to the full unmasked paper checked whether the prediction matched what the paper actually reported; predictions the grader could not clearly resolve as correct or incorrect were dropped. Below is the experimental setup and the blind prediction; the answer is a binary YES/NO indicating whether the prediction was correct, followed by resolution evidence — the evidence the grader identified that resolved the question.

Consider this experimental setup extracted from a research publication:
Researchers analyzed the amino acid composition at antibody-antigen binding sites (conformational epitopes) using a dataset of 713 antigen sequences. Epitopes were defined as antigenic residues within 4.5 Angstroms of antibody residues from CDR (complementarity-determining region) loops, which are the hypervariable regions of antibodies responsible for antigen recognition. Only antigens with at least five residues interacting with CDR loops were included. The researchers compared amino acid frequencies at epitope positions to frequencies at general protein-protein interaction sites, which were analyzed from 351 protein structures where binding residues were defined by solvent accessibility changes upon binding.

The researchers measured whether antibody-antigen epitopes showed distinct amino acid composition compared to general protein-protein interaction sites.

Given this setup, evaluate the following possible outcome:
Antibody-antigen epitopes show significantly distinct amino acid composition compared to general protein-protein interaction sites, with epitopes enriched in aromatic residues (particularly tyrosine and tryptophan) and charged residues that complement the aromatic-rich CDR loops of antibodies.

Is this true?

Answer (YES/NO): NO